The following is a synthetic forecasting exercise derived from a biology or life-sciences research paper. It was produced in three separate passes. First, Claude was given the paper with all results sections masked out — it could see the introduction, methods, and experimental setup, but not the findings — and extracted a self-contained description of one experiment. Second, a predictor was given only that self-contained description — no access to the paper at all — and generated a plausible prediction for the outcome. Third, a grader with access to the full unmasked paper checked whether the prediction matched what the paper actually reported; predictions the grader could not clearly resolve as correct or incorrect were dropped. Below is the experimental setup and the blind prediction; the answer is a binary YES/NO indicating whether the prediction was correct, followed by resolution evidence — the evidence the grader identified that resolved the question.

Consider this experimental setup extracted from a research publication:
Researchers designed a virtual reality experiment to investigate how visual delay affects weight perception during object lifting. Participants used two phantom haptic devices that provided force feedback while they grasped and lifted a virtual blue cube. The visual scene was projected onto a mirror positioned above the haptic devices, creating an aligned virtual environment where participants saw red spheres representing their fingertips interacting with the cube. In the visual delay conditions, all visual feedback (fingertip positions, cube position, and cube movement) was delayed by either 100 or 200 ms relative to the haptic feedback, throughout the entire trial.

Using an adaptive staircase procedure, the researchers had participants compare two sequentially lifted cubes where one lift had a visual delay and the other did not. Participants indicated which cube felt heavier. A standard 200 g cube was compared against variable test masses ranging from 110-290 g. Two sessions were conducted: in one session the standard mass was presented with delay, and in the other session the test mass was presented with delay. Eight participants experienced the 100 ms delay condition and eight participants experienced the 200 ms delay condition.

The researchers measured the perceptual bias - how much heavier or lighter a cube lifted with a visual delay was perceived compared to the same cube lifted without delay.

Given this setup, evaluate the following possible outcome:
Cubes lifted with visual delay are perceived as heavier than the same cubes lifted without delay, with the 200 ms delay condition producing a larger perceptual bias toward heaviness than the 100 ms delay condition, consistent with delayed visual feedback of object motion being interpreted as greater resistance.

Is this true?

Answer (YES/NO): YES